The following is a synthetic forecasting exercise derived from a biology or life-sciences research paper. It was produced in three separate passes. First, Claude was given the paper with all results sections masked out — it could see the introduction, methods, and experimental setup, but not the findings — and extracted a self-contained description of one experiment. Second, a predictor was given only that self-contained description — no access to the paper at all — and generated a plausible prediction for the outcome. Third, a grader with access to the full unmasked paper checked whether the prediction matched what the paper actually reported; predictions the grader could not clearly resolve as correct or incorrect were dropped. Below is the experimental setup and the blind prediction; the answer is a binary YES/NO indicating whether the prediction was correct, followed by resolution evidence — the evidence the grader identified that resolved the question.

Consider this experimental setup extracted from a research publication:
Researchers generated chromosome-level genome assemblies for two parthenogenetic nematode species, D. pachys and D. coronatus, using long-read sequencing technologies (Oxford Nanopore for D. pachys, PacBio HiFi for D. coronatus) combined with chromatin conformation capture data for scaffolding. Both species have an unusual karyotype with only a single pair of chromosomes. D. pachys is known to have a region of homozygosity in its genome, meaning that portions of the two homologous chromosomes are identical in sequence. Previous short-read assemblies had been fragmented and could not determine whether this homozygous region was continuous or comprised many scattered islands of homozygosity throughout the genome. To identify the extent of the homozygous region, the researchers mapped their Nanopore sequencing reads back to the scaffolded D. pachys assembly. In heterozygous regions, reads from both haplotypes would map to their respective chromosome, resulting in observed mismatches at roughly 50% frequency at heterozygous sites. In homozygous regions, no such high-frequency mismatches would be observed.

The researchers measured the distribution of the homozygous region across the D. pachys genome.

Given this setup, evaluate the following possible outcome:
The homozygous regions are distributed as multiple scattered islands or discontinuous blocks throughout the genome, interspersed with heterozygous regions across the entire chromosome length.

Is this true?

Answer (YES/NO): NO